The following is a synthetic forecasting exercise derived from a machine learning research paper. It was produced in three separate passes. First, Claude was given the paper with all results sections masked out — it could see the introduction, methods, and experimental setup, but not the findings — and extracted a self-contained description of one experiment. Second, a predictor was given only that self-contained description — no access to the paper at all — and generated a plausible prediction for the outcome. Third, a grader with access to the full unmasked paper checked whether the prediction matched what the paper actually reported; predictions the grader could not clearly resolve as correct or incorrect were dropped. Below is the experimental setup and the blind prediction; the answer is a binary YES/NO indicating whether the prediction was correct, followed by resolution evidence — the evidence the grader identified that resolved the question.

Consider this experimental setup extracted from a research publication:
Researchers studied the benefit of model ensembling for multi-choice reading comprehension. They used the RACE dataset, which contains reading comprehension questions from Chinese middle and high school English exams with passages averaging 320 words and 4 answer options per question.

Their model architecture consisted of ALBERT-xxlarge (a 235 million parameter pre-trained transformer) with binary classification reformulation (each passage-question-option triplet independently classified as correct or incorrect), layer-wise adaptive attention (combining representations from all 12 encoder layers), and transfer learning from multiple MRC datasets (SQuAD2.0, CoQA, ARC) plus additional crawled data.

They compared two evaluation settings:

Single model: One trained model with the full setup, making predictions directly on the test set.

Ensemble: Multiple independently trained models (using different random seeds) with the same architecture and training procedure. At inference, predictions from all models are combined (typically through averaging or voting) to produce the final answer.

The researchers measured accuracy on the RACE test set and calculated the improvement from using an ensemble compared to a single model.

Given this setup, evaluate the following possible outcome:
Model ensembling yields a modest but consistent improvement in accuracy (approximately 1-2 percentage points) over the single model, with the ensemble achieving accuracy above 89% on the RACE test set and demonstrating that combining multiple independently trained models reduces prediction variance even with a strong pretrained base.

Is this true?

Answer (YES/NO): NO